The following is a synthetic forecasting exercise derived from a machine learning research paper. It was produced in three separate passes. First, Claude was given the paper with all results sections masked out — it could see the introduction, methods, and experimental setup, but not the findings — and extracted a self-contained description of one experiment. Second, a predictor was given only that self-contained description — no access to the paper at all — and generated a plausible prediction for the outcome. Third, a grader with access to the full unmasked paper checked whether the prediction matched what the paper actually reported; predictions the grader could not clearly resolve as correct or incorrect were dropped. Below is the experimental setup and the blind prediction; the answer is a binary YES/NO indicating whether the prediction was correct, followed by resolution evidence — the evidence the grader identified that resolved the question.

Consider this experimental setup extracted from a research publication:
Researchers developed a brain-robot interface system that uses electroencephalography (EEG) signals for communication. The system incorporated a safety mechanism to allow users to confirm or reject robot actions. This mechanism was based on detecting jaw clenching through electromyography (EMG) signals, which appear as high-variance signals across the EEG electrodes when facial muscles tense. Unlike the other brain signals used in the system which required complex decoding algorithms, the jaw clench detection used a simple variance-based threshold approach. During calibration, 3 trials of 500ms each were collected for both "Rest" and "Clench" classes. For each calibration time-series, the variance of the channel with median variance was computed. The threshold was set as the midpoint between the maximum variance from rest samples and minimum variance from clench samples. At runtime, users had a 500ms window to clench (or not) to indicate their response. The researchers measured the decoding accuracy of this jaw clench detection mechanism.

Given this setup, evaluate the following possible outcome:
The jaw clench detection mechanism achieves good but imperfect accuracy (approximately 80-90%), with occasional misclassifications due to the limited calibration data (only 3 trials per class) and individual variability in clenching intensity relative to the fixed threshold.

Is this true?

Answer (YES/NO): NO